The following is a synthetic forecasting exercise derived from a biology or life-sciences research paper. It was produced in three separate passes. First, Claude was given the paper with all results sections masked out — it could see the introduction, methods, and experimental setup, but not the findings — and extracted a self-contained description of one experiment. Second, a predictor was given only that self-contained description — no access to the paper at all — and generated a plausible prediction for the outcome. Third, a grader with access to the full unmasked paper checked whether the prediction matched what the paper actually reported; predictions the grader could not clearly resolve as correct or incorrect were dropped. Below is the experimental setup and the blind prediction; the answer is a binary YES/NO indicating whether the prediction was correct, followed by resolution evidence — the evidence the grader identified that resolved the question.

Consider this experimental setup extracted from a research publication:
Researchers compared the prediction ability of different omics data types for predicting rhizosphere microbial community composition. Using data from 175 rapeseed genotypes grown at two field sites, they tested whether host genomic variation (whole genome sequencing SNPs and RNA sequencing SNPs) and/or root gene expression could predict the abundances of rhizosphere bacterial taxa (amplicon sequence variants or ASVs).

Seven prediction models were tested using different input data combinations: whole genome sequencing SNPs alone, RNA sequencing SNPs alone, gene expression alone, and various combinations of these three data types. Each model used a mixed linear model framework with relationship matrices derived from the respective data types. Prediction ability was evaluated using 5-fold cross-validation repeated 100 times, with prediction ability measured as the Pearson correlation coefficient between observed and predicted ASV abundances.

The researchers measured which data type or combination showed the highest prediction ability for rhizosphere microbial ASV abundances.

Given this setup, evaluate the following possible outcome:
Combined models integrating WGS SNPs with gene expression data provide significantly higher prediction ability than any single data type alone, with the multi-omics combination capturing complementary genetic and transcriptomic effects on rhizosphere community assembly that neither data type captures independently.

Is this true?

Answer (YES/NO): NO